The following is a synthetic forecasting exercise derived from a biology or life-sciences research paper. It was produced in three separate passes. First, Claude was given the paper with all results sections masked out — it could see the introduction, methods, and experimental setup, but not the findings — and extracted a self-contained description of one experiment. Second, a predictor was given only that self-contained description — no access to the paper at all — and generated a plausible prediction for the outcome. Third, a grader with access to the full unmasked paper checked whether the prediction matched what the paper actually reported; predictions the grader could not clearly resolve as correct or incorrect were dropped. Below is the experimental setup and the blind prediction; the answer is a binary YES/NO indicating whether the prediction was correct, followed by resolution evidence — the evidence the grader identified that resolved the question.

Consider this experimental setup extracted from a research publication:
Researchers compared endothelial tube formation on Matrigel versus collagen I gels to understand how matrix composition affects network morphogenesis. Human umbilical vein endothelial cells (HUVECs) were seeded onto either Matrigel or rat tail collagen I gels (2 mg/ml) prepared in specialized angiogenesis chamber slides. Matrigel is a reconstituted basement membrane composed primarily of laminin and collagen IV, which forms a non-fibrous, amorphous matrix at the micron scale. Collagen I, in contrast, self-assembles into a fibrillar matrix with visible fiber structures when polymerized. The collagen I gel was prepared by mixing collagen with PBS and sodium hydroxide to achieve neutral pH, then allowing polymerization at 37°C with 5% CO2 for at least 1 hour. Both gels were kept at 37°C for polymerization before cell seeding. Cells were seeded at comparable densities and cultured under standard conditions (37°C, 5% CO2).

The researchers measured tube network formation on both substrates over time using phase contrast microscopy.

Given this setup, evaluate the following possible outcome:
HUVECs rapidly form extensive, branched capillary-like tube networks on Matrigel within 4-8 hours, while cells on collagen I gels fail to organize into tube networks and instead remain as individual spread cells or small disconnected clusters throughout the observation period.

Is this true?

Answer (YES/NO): YES